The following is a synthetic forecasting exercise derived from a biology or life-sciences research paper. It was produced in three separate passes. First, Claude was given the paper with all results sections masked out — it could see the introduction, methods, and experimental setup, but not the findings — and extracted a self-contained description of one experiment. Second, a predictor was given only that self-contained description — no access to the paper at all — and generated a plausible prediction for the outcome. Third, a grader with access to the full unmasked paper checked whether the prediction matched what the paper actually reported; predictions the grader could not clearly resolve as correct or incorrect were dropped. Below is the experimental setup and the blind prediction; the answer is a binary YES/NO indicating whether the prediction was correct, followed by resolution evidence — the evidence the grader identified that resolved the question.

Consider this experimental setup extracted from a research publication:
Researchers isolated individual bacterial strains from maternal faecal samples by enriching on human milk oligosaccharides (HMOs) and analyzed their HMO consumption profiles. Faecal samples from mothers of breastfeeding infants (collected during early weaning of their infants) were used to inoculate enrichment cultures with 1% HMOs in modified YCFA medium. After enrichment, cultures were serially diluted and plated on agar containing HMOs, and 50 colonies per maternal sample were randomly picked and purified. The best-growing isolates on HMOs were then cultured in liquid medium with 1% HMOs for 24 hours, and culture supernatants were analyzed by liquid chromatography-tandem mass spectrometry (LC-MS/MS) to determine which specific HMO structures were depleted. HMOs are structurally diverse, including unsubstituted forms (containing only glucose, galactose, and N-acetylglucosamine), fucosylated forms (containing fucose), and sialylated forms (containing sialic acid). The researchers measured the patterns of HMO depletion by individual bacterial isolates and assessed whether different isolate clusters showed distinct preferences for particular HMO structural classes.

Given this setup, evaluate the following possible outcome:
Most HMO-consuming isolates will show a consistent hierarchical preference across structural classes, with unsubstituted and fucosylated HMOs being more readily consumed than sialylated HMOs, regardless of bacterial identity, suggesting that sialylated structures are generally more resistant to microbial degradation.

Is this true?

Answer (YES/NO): NO